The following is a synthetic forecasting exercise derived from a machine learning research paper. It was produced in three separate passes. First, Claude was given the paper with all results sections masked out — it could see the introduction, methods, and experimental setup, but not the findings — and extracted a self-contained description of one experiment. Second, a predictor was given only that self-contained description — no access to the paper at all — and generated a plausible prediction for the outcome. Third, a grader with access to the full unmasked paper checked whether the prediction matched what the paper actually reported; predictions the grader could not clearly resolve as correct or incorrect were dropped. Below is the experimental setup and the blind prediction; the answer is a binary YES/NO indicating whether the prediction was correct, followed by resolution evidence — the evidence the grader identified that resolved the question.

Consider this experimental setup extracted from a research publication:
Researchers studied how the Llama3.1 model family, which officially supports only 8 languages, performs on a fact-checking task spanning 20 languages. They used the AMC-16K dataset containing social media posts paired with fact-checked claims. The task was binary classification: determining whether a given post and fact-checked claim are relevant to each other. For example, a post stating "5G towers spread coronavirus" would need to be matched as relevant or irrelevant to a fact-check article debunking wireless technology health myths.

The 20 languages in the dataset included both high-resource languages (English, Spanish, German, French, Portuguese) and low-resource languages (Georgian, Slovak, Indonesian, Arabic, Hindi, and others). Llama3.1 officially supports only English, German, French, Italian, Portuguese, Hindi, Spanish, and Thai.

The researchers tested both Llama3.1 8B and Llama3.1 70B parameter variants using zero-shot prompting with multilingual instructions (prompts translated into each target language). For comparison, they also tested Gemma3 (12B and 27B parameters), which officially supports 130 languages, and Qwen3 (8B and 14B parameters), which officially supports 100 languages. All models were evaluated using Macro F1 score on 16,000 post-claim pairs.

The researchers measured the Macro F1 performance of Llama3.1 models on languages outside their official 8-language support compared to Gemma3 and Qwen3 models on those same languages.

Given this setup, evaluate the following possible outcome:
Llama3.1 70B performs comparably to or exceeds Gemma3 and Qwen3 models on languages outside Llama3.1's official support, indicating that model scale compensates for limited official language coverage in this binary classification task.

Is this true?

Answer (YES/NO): NO